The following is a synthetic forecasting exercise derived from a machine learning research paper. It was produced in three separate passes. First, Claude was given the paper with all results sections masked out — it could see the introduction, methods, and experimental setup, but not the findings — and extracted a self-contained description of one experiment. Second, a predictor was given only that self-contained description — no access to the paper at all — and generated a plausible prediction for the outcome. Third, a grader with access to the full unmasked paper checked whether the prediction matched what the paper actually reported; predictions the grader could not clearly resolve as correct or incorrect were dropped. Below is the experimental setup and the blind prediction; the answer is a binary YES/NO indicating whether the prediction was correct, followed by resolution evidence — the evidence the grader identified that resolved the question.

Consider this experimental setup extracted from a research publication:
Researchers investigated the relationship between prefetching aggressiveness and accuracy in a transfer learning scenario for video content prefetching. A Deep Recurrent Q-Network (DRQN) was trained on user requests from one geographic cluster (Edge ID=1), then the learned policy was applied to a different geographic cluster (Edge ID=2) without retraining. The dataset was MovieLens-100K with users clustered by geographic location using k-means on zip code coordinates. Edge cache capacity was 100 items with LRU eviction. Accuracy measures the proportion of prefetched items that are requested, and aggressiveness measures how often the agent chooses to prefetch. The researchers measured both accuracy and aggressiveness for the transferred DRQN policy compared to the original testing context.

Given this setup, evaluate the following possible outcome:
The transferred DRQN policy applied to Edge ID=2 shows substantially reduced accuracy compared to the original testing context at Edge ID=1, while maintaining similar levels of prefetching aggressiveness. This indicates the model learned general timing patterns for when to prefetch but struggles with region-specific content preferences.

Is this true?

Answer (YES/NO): NO